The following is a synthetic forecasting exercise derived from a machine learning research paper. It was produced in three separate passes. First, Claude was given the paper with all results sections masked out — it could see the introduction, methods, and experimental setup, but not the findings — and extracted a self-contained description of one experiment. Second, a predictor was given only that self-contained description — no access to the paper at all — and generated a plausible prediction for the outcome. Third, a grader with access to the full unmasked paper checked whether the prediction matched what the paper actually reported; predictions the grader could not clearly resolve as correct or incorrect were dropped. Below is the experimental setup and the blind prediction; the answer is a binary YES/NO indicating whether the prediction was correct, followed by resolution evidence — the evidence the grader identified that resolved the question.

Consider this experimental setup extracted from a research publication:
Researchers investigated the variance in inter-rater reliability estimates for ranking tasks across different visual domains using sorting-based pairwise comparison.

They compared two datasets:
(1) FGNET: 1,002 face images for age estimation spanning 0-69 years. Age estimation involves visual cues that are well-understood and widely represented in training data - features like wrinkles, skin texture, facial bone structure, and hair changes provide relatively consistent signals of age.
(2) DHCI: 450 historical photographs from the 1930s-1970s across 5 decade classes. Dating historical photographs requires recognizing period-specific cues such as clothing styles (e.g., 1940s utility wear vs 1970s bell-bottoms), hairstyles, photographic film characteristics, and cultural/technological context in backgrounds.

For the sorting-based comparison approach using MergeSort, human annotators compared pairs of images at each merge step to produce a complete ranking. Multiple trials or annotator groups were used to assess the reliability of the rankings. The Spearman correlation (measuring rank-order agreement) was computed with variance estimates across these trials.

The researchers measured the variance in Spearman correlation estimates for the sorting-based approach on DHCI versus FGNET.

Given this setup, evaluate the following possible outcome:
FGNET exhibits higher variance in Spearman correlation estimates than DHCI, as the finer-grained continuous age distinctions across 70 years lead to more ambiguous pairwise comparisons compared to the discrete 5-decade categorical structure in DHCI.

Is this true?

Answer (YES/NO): NO